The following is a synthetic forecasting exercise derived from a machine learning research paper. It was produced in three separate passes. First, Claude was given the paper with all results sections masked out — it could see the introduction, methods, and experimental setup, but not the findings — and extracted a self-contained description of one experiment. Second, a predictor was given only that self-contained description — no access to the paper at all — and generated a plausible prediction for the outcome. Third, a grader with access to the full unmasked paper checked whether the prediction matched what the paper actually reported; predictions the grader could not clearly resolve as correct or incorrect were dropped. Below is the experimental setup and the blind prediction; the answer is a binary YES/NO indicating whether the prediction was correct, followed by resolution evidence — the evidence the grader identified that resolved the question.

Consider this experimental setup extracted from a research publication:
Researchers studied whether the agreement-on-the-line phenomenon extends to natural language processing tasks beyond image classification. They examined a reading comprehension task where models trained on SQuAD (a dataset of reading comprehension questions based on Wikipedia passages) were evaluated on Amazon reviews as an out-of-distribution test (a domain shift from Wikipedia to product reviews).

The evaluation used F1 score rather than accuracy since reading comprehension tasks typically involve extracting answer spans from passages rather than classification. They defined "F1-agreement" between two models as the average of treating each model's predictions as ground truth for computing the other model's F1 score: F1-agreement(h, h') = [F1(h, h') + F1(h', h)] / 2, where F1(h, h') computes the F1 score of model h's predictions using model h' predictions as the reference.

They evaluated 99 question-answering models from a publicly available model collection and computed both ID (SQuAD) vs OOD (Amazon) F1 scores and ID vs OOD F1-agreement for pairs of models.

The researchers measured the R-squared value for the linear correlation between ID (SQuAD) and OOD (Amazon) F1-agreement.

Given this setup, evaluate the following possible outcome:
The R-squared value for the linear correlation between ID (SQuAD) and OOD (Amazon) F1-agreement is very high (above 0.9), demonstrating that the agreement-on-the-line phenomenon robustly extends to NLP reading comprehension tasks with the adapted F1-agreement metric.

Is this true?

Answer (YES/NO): YES